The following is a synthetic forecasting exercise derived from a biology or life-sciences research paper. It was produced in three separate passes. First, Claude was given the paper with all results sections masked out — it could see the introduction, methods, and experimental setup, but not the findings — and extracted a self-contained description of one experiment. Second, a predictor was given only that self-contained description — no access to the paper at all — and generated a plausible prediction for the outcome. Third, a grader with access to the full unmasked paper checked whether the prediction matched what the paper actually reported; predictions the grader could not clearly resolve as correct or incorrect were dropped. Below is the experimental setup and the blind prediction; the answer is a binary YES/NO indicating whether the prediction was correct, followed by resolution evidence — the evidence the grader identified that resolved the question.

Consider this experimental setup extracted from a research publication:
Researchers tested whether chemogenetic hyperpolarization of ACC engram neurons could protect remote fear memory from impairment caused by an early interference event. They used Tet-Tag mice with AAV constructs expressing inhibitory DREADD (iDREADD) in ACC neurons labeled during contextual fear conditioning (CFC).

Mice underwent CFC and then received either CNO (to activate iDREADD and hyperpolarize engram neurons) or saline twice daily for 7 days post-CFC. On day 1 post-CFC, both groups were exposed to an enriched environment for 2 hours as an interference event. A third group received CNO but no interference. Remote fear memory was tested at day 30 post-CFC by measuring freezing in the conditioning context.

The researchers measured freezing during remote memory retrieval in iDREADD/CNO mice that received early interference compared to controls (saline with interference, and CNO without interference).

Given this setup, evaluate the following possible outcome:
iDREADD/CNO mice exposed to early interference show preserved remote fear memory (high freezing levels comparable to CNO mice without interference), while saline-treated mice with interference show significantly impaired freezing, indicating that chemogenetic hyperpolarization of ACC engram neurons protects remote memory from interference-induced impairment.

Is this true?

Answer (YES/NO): YES